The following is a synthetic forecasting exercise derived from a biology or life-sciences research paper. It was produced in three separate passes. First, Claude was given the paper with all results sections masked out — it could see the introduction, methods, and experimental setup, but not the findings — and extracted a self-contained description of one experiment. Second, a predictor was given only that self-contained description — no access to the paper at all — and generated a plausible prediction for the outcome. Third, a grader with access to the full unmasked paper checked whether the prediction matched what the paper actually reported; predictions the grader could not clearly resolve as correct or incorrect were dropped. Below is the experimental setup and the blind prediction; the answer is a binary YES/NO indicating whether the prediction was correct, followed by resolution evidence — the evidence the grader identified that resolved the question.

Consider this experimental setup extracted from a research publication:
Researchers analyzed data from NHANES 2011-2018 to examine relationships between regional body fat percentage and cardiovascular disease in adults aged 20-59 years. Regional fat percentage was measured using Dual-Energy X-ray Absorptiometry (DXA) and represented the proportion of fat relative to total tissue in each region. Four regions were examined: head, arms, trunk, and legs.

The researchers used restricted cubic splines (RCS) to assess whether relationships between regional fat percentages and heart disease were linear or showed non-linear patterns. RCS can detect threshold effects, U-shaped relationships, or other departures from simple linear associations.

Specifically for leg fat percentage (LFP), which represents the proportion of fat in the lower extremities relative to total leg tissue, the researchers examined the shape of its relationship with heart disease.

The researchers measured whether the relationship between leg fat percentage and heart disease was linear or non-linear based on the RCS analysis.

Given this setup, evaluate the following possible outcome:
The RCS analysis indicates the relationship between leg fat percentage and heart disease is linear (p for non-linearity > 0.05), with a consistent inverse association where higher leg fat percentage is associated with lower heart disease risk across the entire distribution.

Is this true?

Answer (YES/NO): NO